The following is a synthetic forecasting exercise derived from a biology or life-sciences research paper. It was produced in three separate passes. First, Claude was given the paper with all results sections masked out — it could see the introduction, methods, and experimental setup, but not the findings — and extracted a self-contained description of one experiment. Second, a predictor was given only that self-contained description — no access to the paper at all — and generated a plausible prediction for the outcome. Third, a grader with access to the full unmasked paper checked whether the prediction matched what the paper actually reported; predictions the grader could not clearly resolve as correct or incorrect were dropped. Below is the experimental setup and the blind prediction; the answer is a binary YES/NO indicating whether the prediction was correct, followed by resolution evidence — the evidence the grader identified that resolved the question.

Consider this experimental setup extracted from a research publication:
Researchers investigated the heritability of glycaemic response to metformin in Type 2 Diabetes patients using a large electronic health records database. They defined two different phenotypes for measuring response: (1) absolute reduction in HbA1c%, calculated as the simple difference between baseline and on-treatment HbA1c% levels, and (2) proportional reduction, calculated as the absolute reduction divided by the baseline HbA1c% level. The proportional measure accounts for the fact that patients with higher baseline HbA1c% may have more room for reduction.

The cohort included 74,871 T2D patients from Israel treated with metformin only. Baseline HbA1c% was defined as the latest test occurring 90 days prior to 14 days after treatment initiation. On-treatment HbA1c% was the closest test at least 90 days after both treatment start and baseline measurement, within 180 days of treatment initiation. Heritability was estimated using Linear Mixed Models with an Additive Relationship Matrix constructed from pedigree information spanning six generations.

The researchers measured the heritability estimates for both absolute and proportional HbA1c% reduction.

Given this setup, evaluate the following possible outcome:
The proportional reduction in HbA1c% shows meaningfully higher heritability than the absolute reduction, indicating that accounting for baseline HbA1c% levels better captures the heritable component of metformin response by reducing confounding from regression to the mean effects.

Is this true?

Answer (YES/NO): NO